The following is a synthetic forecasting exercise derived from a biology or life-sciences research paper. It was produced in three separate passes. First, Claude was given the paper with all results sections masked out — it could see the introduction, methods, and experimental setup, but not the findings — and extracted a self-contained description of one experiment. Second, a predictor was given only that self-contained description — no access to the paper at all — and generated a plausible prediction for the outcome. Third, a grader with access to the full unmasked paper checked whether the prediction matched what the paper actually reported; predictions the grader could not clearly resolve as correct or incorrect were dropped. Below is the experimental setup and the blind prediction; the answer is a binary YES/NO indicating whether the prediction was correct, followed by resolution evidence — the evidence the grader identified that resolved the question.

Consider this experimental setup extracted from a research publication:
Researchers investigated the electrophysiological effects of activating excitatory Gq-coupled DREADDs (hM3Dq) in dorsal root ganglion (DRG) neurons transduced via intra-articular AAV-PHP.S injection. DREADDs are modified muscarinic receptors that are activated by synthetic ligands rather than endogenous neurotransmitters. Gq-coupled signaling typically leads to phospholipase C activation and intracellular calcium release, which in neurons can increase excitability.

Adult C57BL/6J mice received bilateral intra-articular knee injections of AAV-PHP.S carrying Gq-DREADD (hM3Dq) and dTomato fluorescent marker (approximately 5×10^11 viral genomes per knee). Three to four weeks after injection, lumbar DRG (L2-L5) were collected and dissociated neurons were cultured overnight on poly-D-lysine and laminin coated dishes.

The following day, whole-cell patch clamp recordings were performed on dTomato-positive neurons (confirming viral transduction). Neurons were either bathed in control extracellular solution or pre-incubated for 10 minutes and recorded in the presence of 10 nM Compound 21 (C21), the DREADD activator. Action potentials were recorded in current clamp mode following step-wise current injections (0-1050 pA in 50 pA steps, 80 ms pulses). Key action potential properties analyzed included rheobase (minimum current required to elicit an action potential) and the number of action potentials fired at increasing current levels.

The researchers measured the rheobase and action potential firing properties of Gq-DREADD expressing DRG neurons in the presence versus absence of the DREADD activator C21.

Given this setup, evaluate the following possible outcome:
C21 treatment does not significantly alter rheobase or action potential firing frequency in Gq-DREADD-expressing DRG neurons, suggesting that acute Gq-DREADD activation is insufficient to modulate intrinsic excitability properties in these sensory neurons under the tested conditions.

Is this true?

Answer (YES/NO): NO